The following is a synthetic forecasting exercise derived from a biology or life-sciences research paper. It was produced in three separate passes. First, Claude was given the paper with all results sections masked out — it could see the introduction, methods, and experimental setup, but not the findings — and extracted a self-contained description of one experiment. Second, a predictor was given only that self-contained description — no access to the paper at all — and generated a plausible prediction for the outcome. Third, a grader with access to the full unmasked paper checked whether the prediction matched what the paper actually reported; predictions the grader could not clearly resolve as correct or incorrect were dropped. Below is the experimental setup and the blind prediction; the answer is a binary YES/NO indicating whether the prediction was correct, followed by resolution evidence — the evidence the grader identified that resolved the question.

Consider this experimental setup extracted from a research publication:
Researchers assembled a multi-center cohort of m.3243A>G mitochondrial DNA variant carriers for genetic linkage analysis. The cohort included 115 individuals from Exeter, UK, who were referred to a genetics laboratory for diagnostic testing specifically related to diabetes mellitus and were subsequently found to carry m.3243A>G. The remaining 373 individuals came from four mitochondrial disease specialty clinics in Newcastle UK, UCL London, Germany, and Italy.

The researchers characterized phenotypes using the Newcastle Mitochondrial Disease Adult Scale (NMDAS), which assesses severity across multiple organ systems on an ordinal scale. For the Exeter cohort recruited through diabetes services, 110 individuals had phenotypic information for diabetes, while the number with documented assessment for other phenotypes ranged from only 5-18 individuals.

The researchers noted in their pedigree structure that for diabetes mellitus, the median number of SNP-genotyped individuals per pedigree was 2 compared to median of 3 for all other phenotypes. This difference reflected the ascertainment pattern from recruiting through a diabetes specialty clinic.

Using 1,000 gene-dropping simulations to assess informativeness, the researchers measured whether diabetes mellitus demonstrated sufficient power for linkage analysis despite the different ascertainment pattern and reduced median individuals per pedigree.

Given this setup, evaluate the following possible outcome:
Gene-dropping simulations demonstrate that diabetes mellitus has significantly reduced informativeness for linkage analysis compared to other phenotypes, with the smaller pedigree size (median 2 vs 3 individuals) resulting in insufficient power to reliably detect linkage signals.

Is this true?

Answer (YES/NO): NO